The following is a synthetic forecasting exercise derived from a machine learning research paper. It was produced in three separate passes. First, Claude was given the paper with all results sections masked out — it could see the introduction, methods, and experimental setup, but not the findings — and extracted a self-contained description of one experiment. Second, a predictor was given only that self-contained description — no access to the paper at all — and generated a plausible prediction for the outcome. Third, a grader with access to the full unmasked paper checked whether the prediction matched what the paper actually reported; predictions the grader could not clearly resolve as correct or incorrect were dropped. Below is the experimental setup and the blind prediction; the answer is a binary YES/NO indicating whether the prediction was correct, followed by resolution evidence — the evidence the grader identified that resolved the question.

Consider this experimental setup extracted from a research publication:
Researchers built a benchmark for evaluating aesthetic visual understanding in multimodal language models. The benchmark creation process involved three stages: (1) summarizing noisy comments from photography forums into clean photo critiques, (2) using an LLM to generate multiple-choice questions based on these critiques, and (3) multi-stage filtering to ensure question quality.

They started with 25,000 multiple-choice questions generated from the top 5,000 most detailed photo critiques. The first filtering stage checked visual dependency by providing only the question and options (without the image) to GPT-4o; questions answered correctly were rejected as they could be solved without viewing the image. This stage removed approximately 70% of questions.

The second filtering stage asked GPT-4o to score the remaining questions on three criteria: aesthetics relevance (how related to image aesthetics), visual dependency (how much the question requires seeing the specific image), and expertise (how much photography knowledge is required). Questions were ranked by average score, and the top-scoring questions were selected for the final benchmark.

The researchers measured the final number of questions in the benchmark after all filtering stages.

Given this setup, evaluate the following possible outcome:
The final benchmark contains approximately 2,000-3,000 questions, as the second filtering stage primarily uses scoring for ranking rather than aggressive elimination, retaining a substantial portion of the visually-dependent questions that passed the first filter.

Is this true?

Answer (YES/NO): NO